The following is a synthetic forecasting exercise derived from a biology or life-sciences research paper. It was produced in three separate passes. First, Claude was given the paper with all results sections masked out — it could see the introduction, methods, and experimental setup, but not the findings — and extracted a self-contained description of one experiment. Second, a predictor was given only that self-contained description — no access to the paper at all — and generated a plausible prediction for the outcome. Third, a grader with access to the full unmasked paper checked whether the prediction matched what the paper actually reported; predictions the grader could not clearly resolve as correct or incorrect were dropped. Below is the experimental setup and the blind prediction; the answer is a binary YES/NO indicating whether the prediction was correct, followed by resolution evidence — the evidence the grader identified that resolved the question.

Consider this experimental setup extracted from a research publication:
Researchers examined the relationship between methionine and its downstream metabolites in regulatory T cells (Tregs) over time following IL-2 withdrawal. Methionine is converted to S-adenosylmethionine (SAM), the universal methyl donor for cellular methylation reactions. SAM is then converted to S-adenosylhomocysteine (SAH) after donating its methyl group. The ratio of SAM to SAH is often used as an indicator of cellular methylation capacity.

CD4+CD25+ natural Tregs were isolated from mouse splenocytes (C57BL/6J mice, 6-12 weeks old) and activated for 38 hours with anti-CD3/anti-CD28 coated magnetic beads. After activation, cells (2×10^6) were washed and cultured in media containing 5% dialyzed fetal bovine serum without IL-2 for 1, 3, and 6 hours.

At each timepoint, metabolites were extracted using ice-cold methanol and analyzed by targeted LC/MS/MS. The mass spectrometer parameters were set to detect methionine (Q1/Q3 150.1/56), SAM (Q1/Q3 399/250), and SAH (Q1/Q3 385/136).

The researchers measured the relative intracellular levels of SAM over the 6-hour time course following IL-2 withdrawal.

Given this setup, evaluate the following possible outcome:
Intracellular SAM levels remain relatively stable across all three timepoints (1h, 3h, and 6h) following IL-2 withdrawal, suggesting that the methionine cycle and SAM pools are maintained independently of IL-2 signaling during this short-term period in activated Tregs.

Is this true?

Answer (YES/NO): NO